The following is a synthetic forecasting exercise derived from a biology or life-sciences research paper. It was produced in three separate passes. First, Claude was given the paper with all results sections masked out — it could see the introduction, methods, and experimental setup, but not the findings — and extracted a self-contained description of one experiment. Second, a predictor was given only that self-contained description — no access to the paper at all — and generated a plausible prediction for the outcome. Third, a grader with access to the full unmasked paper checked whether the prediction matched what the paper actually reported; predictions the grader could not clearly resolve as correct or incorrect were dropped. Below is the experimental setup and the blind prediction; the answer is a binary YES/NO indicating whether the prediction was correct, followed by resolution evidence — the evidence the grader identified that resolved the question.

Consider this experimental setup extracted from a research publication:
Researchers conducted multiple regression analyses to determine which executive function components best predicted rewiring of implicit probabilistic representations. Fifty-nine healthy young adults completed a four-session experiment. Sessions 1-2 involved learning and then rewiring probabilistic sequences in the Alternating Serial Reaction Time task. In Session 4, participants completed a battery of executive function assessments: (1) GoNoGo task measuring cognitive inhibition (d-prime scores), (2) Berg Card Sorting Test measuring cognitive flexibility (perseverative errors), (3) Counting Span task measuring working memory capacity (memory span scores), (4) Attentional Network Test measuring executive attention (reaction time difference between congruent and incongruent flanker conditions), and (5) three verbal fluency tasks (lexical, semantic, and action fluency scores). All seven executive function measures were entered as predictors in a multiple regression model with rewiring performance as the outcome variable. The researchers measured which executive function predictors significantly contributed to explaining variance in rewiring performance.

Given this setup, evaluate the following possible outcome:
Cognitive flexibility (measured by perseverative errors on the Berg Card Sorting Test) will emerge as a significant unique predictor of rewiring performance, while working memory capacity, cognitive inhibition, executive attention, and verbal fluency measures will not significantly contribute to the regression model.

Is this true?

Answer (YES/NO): NO